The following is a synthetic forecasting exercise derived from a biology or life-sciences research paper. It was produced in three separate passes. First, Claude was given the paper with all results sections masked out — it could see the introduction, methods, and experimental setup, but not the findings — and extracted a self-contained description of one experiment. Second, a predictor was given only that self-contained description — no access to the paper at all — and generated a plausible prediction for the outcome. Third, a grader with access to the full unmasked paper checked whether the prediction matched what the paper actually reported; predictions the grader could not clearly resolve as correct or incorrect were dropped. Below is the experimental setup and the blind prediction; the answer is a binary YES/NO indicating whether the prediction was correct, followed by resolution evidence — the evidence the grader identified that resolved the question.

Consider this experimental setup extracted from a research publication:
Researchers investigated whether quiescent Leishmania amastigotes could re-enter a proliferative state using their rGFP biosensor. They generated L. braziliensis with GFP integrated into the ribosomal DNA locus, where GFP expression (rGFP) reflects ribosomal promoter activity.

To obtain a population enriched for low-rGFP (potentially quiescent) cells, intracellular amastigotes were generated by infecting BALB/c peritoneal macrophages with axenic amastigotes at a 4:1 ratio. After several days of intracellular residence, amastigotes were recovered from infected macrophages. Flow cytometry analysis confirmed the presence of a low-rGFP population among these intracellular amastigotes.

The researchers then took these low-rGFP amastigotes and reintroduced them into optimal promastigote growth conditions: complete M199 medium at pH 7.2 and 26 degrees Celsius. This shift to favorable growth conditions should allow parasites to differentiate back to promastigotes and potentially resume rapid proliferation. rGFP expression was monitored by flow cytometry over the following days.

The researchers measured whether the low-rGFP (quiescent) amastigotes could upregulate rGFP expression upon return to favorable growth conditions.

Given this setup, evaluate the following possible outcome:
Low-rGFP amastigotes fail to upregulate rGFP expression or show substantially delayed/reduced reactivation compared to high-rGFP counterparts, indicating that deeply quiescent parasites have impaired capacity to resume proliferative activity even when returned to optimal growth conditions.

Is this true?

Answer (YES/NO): NO